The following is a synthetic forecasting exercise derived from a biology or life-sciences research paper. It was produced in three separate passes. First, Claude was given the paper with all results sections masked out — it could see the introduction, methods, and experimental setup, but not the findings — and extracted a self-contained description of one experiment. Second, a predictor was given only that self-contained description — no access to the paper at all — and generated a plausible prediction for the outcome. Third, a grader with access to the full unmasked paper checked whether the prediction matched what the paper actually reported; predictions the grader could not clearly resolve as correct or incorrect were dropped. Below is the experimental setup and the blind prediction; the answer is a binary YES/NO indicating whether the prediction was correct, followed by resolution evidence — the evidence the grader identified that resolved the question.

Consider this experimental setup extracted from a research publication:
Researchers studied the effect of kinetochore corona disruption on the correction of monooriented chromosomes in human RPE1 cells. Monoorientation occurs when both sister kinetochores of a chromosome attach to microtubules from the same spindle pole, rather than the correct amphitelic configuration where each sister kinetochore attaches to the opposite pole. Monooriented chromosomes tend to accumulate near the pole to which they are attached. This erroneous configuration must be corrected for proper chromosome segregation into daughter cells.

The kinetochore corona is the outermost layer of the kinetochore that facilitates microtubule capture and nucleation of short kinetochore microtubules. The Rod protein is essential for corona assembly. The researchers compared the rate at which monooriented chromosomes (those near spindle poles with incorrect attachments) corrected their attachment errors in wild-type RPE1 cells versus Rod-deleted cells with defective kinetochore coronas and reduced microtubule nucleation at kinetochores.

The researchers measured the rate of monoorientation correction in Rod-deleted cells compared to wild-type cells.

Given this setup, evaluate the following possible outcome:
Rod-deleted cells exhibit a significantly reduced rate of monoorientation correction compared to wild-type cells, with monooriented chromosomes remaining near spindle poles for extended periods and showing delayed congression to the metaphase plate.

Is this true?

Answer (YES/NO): YES